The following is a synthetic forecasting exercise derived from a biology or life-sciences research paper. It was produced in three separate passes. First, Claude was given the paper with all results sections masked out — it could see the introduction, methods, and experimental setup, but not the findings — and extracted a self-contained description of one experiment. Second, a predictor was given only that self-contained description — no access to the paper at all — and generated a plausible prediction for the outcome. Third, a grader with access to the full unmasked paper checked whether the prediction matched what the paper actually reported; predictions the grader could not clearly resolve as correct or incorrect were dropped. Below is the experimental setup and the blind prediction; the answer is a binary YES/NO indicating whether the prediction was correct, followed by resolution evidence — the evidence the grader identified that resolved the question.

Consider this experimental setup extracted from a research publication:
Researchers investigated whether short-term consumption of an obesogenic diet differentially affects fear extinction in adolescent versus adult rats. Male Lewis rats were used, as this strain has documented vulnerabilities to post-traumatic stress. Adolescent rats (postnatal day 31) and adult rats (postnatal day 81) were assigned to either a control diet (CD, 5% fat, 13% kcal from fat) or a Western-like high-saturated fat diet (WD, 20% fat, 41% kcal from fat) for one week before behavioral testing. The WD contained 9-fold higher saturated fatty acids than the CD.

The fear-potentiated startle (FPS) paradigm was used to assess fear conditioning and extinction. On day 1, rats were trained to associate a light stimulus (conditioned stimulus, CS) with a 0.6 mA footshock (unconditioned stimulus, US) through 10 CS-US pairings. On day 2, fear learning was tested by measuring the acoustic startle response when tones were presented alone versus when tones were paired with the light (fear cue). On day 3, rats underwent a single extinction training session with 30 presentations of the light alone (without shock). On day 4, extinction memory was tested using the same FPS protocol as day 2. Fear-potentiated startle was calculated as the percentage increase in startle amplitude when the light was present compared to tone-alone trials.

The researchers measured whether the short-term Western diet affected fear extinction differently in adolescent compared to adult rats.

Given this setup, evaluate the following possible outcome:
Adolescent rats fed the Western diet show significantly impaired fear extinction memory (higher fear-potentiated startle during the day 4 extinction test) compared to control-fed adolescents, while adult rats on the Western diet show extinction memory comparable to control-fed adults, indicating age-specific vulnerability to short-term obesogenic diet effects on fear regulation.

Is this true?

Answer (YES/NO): NO